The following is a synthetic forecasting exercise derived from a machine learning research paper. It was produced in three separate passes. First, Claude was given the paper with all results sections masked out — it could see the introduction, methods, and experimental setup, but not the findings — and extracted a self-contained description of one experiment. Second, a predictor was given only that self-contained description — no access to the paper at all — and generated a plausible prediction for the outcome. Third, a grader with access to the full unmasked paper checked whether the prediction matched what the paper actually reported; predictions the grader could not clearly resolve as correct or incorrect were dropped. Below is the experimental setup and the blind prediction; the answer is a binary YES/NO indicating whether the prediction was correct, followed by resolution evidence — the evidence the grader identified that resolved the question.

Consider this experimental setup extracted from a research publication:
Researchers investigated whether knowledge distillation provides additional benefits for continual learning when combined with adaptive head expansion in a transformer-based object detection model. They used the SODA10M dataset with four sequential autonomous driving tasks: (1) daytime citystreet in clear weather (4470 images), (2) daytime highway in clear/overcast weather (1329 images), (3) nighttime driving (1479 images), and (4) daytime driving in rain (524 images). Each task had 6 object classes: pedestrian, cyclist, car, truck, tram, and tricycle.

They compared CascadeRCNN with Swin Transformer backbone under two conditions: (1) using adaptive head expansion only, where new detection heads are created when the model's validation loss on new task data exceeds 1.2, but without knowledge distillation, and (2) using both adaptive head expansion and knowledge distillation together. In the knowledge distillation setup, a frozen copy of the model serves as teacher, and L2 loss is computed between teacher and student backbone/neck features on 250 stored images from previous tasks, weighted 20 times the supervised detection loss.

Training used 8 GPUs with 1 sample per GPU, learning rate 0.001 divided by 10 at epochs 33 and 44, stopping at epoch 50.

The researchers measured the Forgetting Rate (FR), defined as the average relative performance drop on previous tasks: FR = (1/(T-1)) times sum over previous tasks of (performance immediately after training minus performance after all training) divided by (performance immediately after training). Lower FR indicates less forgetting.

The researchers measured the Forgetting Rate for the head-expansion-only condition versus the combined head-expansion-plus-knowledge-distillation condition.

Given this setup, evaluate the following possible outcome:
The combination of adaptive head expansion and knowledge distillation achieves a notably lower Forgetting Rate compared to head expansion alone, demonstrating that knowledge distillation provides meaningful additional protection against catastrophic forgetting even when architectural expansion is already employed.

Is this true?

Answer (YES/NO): YES